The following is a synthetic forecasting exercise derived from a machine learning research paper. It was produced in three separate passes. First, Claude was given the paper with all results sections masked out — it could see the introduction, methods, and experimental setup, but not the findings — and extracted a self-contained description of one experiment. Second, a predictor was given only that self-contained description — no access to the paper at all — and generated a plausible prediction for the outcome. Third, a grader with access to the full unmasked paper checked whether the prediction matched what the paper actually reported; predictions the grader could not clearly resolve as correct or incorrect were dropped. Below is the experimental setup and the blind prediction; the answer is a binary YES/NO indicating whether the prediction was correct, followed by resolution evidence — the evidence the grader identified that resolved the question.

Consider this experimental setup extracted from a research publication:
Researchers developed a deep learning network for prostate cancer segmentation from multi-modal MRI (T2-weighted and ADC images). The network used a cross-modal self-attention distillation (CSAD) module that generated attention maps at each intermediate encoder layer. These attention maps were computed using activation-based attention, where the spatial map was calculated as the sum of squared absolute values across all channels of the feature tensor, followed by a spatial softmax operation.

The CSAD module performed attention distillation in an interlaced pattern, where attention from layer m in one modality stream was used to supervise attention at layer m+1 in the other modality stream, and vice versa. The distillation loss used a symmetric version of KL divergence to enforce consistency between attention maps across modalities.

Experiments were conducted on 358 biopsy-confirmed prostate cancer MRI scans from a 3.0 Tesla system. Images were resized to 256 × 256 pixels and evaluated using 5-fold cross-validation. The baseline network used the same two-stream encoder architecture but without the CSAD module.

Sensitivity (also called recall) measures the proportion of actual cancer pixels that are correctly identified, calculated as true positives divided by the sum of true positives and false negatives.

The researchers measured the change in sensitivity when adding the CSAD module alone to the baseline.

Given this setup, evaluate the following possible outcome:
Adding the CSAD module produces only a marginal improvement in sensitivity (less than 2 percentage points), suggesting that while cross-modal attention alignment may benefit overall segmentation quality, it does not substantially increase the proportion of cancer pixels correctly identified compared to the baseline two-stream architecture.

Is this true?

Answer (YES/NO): NO